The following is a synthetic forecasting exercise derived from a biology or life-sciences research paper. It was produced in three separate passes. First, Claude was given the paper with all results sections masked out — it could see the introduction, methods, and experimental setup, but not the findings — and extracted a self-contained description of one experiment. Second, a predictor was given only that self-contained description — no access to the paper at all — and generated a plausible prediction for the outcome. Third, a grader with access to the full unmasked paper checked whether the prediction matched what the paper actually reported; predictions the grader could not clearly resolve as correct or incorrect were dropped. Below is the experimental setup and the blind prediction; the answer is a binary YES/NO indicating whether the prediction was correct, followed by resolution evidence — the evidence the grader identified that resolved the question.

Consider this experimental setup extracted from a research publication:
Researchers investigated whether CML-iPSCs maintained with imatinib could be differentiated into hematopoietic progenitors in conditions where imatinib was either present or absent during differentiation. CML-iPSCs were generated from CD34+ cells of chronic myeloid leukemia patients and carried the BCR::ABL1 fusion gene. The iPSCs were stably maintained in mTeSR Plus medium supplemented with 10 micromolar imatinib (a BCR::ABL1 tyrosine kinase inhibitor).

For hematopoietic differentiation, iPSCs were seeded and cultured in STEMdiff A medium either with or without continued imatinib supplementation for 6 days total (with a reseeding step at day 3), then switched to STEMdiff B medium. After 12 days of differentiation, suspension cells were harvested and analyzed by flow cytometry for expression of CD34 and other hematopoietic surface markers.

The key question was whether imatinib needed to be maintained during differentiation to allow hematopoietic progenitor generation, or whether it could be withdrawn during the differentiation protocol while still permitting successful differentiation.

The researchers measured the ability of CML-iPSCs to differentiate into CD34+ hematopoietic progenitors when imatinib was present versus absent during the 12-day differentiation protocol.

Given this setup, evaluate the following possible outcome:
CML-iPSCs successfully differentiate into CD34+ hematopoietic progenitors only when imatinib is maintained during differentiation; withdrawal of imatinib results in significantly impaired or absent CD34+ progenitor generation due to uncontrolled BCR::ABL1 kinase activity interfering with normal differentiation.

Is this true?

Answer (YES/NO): NO